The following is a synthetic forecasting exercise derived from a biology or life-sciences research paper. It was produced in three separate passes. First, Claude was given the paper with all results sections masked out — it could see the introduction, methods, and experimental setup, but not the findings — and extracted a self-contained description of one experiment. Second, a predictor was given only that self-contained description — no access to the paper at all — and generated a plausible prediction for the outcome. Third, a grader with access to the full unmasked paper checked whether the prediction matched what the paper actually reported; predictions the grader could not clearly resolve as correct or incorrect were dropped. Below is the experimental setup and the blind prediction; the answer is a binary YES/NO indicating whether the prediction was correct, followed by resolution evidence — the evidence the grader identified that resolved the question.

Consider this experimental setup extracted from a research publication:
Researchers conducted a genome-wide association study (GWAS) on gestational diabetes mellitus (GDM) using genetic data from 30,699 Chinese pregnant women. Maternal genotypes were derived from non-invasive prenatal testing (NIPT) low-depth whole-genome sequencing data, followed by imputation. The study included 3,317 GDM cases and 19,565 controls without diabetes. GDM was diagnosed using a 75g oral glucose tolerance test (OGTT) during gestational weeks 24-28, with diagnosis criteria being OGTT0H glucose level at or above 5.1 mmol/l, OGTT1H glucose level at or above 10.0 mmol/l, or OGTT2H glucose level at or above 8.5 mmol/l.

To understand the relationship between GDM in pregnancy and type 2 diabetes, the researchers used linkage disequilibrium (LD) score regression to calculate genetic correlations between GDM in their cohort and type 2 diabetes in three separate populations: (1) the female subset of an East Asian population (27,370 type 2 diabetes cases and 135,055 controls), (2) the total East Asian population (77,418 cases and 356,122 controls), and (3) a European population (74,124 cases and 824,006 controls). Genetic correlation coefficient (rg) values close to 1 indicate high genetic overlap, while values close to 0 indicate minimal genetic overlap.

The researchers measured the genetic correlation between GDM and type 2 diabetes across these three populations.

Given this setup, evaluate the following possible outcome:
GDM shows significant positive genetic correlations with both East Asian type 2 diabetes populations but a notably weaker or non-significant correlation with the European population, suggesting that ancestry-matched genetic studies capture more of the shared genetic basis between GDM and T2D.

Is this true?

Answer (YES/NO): YES